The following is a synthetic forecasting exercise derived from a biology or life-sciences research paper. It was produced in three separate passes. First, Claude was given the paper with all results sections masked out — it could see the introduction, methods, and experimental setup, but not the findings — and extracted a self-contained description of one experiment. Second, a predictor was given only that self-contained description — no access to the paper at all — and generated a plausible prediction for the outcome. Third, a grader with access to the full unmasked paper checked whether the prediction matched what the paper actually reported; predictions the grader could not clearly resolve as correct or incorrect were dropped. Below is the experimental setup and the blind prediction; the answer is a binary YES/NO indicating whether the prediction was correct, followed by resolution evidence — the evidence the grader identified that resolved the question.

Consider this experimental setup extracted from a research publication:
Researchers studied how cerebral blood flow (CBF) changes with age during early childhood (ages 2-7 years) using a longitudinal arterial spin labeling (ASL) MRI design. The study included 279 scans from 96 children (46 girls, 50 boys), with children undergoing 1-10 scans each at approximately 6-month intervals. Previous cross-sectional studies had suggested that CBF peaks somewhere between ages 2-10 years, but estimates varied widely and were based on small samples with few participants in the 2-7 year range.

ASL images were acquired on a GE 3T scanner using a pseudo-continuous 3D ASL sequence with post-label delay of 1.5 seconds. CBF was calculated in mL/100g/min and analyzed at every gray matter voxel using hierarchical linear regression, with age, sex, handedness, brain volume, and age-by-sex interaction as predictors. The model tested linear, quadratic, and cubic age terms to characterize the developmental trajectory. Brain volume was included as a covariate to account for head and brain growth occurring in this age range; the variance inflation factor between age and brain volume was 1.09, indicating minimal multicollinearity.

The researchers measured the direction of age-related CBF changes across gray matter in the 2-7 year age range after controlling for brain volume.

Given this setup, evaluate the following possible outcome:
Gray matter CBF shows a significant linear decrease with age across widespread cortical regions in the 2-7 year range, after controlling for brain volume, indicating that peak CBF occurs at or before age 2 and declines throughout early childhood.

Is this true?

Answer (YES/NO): NO